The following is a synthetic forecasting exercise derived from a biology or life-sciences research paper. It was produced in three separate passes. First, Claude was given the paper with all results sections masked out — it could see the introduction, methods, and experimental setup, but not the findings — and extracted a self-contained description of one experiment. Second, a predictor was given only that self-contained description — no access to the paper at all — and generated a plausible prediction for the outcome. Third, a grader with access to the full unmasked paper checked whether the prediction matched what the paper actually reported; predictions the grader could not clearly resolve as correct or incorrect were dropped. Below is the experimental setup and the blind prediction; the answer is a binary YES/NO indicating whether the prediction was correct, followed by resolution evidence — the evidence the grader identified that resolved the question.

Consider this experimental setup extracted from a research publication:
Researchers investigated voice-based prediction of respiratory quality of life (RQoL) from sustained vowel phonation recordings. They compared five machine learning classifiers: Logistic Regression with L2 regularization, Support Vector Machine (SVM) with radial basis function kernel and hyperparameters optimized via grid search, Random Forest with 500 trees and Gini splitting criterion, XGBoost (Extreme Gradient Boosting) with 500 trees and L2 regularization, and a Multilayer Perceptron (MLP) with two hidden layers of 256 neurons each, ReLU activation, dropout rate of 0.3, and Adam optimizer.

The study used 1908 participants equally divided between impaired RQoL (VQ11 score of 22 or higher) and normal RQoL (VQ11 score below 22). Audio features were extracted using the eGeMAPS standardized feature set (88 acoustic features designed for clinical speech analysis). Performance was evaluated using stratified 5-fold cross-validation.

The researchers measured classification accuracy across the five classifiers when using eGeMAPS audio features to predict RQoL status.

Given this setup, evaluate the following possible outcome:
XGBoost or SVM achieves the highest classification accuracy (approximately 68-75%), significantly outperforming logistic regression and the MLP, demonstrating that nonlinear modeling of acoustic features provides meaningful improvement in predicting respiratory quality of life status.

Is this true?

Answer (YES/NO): NO